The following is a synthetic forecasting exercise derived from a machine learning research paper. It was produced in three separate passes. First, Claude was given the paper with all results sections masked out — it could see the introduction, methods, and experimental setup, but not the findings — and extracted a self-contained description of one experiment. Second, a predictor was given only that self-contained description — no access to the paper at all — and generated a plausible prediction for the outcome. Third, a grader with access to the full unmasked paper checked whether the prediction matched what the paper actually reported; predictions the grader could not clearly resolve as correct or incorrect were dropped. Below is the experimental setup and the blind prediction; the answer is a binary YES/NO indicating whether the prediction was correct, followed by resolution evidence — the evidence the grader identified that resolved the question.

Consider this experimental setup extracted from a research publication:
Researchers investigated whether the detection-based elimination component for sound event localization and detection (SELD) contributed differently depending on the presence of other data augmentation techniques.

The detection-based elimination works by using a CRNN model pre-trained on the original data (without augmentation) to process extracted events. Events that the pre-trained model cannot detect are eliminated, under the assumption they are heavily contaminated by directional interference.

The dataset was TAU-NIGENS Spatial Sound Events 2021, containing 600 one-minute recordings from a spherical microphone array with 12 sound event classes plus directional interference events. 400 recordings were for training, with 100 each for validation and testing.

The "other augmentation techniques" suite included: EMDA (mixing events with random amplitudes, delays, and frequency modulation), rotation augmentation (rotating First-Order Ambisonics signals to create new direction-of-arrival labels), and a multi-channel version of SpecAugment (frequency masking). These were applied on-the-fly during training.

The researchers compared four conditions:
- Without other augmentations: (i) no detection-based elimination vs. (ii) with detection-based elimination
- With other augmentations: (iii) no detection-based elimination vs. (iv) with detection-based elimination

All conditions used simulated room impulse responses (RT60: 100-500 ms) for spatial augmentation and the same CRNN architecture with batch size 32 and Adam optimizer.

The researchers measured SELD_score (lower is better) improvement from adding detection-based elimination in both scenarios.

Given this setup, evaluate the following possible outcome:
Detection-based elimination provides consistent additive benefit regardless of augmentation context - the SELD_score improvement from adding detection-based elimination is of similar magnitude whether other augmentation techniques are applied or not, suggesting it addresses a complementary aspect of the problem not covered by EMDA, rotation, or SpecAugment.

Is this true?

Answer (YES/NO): NO